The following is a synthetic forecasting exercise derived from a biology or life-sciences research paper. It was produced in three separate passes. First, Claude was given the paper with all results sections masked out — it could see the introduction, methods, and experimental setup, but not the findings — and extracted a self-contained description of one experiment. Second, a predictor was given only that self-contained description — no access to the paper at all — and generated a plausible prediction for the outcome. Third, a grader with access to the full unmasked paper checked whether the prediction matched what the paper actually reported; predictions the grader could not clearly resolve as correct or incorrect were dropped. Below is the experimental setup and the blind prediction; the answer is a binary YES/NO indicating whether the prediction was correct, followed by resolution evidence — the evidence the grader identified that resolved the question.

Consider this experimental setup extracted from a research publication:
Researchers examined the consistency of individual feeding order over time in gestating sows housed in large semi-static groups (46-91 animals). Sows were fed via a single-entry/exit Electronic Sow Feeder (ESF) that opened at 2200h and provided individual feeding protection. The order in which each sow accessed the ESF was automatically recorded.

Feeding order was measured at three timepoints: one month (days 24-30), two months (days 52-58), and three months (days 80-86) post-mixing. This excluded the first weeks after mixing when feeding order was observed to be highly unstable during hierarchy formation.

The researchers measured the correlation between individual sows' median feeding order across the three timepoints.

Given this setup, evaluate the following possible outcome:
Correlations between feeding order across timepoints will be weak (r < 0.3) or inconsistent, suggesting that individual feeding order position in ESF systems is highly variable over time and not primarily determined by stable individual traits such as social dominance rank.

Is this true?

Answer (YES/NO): NO